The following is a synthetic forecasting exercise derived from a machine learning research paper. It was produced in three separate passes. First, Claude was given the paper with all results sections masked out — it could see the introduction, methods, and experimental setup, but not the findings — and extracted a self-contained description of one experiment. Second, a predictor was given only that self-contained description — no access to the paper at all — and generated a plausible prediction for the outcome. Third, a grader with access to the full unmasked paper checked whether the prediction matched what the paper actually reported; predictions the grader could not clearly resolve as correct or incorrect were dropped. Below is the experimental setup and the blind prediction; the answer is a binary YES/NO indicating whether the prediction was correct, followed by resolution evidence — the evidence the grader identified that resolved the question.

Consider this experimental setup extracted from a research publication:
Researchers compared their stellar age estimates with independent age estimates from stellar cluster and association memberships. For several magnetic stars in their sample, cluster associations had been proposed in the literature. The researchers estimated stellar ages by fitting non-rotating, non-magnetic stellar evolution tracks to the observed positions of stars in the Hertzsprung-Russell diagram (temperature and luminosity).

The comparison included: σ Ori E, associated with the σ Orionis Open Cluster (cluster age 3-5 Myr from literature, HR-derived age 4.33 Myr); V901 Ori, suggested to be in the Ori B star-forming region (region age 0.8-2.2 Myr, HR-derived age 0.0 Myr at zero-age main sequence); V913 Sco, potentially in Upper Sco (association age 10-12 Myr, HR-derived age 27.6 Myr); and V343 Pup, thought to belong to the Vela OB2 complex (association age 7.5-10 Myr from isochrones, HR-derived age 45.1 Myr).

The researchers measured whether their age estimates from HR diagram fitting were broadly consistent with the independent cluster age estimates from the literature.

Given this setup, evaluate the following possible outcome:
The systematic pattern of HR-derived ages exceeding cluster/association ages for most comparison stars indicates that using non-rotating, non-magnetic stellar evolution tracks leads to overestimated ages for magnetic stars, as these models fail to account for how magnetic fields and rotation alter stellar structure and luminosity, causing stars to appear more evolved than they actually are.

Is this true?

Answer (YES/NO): NO